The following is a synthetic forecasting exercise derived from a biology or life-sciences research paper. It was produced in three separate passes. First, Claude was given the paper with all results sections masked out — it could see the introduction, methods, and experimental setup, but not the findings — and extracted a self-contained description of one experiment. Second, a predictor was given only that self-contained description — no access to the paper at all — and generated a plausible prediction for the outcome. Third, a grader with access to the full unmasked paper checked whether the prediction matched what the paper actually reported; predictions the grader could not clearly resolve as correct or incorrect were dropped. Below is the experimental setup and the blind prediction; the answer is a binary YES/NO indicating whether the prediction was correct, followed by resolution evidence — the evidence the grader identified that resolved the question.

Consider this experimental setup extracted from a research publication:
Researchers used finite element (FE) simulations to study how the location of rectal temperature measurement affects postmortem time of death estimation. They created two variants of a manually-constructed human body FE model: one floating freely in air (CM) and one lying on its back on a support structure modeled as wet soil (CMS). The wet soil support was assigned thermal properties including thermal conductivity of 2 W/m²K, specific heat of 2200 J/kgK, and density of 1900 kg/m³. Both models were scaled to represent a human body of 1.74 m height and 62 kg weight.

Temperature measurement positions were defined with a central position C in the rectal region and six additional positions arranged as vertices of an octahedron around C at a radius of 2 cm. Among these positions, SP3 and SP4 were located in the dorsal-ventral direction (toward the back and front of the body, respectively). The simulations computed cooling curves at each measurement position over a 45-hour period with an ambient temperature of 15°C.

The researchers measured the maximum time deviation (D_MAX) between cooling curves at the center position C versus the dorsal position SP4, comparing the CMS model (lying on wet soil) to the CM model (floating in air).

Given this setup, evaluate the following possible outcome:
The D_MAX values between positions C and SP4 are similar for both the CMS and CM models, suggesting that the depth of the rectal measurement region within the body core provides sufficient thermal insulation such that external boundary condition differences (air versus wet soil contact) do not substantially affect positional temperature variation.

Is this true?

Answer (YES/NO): NO